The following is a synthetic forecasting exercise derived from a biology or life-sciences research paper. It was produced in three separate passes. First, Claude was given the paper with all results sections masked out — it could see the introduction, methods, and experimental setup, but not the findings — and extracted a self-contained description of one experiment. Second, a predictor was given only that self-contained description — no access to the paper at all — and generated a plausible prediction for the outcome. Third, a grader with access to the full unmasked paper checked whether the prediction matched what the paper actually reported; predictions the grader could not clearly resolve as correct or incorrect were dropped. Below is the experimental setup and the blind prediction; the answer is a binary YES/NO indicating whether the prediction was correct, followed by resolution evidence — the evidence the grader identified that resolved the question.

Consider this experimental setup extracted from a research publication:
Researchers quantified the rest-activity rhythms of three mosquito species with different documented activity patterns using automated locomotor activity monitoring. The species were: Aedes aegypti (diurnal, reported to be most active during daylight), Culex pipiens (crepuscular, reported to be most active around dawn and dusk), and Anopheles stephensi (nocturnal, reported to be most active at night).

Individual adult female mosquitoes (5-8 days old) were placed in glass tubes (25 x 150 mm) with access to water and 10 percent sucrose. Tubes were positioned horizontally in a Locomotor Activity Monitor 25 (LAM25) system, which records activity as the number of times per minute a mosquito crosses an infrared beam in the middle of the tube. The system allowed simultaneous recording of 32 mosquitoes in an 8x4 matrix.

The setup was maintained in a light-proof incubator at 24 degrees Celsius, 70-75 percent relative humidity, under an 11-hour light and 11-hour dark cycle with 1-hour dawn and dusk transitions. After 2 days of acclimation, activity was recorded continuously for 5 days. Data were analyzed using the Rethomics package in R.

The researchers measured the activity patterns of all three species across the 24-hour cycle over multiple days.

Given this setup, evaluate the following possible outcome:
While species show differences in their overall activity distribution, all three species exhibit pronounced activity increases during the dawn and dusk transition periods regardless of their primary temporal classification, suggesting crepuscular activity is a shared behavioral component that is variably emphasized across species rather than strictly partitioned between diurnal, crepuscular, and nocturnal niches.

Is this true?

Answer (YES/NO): NO